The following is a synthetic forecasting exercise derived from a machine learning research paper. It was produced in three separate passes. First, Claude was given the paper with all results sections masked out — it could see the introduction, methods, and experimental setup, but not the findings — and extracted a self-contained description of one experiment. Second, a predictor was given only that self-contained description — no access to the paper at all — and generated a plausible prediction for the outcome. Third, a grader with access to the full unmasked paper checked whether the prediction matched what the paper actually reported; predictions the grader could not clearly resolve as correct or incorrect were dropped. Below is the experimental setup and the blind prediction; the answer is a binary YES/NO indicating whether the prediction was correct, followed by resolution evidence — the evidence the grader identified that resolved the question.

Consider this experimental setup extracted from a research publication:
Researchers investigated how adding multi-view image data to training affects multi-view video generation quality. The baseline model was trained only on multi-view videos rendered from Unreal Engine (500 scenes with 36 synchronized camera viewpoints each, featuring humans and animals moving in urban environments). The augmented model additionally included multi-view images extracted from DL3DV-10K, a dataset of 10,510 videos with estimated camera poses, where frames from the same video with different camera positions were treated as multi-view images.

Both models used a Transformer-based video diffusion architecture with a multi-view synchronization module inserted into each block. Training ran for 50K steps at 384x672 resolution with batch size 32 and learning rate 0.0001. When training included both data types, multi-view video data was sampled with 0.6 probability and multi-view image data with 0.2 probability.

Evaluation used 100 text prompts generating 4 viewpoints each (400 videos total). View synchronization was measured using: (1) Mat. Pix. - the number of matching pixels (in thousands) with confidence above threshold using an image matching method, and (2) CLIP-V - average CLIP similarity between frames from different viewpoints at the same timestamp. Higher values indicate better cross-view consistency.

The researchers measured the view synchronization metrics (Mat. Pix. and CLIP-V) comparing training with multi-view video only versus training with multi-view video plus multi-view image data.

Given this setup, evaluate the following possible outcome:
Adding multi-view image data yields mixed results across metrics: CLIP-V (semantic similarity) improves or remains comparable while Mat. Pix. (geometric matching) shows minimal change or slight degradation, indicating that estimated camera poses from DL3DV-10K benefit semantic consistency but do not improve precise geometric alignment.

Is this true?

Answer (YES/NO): NO